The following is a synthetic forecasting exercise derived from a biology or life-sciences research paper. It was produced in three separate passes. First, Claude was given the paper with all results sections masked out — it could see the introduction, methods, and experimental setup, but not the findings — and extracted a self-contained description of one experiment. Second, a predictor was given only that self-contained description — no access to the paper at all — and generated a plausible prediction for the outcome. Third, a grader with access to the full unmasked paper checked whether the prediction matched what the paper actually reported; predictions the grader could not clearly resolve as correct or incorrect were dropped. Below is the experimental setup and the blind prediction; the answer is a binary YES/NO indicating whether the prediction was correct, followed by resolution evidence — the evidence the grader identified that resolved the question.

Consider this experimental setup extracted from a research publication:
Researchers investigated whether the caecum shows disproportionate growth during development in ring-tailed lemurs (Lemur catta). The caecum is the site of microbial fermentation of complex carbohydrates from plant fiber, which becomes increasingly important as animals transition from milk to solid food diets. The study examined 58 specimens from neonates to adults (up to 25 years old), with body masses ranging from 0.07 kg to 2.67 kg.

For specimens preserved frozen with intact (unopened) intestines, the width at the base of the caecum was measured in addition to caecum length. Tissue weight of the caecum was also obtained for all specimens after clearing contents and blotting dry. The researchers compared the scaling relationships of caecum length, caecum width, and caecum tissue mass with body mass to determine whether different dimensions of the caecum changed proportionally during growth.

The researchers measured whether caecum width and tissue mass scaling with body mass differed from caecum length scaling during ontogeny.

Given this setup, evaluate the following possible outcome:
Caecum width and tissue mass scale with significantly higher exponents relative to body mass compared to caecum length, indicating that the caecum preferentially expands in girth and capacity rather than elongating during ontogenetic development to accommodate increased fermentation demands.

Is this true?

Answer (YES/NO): YES